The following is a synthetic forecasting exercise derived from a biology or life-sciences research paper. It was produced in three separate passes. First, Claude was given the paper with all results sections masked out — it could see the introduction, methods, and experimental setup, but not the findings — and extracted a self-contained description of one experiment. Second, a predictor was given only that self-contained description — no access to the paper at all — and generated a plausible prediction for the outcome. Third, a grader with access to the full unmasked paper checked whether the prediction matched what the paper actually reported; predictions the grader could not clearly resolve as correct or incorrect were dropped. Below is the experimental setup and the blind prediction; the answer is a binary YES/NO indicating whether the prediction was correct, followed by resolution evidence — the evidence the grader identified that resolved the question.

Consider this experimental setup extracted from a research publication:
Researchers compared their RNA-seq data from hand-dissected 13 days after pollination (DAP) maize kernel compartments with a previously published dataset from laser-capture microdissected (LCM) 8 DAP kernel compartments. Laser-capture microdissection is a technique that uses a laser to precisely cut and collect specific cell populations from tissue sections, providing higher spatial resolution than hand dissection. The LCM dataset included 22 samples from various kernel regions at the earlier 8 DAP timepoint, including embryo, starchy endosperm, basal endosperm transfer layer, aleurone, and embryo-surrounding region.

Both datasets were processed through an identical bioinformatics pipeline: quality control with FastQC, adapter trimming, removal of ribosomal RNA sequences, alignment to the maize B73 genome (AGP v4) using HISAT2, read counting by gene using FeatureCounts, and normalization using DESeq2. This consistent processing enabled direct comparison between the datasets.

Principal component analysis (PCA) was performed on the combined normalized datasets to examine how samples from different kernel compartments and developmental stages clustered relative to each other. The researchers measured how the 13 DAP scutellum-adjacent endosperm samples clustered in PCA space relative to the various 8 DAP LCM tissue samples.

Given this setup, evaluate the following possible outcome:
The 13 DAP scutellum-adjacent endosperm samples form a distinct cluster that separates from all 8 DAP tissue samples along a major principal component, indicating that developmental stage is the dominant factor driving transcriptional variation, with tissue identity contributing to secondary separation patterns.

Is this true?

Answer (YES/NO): NO